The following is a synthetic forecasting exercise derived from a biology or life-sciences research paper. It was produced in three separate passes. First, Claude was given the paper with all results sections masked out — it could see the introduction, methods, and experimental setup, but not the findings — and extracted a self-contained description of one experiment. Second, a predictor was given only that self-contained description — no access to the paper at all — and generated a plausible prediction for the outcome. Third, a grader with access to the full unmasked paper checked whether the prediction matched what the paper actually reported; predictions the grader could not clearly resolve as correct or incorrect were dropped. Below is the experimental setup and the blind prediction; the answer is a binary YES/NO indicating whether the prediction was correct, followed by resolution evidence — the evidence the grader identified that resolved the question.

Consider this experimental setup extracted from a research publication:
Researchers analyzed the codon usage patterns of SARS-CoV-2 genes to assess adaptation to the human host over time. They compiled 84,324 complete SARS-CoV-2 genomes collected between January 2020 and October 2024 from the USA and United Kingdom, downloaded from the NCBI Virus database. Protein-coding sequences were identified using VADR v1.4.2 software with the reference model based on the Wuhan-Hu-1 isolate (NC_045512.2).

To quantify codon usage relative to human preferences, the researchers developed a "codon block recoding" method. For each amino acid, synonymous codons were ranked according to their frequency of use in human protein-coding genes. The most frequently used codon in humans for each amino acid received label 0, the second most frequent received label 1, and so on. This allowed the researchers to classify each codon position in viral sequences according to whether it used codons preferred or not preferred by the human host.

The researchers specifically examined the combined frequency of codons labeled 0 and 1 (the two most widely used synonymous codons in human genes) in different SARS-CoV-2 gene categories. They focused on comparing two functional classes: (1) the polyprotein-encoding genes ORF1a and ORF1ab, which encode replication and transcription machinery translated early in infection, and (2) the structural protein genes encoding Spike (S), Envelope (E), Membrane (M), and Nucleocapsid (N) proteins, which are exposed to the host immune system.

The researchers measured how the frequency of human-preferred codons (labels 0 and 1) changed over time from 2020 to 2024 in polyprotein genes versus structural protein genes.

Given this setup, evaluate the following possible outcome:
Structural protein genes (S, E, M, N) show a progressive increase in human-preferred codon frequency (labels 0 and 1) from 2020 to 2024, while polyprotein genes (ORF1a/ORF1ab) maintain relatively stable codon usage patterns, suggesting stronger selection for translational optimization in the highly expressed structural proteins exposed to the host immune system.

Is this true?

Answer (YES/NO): NO